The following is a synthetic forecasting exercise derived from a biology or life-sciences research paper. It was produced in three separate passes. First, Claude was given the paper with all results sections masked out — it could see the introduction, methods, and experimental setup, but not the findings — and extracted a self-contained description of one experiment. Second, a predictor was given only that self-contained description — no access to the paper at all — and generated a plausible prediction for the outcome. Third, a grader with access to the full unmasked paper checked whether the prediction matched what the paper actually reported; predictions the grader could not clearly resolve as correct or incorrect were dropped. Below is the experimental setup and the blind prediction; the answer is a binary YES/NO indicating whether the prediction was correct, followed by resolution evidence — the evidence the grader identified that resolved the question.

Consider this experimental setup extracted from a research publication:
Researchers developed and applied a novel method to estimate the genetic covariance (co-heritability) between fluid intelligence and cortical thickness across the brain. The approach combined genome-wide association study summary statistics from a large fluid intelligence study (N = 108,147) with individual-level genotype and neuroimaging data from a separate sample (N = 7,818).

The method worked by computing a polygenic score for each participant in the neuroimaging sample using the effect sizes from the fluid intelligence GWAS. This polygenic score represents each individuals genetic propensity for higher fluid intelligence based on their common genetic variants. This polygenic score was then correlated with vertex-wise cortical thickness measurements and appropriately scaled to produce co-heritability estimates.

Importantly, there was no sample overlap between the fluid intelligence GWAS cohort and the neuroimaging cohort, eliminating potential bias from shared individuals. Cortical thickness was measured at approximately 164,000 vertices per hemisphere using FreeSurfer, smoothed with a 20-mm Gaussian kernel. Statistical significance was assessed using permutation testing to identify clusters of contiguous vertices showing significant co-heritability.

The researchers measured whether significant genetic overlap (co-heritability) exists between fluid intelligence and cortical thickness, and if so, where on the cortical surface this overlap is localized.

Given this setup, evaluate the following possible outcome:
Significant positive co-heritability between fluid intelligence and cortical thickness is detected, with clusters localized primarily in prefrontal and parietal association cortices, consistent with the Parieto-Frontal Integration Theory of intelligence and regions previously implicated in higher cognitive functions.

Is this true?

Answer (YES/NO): NO